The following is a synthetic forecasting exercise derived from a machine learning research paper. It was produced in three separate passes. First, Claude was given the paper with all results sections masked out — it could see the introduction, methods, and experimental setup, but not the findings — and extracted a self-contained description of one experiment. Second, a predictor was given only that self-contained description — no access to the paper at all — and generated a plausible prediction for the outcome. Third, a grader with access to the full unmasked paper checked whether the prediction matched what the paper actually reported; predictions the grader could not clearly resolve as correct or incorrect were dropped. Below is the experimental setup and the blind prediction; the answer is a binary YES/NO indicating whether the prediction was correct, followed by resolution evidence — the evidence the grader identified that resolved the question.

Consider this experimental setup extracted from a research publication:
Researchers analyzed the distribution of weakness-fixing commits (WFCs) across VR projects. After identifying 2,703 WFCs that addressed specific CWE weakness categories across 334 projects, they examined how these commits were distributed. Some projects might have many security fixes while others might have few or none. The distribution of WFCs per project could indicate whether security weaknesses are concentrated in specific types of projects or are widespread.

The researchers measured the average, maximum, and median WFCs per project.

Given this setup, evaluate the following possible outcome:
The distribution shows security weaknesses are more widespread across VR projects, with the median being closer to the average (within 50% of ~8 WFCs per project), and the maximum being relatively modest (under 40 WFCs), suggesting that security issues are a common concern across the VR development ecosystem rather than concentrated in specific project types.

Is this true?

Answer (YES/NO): NO